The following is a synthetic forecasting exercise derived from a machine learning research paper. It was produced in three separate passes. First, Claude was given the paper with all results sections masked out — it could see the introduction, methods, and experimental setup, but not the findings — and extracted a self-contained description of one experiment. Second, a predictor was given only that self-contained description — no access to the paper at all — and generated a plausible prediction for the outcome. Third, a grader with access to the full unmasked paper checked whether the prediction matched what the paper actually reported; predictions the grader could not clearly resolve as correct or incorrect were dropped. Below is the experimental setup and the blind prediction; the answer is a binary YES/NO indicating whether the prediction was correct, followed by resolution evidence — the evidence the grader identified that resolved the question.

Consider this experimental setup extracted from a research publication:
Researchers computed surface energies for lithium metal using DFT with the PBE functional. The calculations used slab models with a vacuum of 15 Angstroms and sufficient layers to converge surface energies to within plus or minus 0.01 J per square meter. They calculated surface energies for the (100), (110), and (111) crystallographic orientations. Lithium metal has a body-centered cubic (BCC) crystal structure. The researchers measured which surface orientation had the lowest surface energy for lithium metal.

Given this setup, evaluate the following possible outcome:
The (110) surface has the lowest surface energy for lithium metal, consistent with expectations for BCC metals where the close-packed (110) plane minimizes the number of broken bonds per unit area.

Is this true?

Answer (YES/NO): NO